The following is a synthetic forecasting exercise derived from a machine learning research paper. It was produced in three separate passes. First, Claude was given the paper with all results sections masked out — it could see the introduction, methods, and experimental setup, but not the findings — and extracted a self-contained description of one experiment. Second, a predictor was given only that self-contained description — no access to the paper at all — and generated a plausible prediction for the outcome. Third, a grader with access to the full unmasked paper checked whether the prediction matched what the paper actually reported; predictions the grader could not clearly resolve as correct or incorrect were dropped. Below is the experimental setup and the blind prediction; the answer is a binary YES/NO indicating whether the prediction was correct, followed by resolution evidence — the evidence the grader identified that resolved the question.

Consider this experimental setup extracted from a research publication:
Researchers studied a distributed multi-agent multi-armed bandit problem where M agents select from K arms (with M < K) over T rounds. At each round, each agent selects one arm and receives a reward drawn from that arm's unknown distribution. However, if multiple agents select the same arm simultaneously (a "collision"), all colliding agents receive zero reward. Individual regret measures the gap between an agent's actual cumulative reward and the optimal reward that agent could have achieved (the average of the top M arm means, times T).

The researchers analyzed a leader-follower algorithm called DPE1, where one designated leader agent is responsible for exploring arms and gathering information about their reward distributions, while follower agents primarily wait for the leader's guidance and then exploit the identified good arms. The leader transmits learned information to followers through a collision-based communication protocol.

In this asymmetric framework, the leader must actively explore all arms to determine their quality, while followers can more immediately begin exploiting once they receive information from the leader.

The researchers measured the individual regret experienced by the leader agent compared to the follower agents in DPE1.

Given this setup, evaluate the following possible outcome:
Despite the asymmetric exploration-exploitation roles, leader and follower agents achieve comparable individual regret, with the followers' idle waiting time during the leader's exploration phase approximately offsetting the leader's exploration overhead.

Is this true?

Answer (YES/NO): NO